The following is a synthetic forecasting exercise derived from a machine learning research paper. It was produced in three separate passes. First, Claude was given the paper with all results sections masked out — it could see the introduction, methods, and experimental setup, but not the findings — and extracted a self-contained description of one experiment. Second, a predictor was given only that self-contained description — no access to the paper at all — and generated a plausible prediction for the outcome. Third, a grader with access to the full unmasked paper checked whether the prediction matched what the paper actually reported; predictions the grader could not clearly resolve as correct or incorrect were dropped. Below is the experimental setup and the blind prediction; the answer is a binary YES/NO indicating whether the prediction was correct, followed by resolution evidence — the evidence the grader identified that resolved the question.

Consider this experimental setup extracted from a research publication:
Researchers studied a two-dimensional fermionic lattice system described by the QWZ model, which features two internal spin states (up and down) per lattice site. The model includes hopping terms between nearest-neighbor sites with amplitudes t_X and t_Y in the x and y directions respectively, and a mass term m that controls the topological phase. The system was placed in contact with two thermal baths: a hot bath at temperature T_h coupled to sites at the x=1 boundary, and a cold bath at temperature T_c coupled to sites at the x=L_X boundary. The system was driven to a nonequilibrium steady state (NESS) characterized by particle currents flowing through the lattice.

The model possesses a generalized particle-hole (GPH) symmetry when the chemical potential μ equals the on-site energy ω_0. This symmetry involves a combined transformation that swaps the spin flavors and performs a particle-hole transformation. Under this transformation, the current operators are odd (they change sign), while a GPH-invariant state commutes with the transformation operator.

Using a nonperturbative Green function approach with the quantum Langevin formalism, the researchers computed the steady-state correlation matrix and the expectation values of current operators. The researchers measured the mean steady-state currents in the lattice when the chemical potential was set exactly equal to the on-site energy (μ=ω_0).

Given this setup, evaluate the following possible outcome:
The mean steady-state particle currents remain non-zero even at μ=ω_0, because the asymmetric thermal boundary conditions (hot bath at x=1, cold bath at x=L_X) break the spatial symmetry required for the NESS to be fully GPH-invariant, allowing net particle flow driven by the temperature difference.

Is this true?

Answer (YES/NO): NO